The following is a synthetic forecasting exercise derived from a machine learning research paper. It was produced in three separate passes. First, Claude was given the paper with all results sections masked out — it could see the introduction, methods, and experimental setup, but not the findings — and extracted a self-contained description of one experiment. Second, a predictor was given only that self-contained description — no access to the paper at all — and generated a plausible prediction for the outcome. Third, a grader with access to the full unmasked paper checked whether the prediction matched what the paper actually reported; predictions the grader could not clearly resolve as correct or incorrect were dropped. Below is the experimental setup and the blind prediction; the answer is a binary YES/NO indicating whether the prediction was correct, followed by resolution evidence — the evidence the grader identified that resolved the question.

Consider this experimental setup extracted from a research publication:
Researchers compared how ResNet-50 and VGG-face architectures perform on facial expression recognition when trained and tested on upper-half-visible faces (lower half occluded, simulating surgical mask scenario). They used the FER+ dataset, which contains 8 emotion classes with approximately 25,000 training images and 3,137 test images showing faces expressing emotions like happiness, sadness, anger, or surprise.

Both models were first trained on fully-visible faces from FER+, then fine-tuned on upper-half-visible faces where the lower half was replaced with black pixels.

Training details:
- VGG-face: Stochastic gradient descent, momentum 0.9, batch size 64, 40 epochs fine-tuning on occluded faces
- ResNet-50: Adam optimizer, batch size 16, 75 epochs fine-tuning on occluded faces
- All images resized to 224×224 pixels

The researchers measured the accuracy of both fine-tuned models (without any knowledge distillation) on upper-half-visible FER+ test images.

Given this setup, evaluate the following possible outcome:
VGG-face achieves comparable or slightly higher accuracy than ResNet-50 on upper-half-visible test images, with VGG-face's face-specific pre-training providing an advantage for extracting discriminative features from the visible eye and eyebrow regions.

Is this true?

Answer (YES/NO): NO